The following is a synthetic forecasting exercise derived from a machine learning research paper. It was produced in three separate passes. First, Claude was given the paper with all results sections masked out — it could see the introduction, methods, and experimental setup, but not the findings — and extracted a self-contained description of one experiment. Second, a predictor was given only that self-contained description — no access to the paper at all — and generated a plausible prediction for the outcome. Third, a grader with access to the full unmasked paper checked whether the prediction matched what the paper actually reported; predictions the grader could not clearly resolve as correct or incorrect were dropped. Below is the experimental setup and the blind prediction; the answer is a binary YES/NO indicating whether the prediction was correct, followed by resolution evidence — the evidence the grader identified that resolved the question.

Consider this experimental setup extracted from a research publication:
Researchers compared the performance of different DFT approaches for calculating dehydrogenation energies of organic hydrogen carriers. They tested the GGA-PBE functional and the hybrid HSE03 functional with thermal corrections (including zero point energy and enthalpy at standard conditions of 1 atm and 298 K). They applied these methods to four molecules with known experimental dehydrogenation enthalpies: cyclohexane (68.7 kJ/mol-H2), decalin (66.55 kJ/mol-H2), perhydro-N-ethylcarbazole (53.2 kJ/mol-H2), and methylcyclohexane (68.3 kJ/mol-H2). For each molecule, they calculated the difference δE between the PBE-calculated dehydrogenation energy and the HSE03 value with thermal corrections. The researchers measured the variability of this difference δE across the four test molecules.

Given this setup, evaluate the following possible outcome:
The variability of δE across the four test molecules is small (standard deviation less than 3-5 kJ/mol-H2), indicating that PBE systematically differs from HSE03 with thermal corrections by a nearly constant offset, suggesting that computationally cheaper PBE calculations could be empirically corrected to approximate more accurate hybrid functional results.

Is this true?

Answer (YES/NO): YES